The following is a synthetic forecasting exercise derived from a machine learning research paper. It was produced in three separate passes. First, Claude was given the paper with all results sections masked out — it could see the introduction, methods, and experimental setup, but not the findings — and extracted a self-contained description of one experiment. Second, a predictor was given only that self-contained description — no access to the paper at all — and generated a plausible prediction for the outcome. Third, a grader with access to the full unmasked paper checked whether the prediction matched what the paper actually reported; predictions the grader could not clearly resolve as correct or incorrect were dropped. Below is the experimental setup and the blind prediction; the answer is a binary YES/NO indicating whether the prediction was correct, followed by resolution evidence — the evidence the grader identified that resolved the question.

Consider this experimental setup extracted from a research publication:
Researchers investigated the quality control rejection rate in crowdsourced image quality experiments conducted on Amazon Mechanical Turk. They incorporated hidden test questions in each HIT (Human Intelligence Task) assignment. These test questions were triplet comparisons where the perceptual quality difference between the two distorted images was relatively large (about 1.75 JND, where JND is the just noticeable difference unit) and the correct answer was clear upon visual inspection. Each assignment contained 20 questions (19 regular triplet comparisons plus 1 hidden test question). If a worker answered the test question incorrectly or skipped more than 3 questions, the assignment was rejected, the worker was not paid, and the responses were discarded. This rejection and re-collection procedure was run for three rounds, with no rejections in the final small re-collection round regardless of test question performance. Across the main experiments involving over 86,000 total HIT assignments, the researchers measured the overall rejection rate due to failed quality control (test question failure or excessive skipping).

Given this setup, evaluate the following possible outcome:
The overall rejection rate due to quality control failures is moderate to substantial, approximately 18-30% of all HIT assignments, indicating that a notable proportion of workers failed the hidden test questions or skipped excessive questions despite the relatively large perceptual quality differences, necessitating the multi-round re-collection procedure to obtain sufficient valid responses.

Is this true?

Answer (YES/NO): NO